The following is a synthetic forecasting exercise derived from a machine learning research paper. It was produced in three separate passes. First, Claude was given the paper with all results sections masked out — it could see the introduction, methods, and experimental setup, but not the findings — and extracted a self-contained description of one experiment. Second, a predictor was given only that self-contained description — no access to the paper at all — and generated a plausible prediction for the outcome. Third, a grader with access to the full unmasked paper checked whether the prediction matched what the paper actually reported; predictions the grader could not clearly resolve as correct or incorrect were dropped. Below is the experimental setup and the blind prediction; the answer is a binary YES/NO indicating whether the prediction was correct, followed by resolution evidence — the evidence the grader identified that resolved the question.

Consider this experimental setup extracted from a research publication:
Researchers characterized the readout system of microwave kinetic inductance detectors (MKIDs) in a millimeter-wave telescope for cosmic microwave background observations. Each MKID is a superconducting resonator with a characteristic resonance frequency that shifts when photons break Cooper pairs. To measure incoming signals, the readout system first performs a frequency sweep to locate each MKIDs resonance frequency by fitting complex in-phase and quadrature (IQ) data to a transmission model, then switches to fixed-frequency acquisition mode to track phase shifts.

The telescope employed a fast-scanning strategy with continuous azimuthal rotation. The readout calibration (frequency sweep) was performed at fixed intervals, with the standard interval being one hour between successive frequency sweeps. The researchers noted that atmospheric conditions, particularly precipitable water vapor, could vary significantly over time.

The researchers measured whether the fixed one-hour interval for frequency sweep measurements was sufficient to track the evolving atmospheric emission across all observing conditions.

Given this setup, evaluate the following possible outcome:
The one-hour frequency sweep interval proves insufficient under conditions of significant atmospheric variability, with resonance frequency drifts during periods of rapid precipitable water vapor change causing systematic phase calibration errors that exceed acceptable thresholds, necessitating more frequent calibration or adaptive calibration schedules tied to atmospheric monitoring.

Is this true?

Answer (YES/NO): NO